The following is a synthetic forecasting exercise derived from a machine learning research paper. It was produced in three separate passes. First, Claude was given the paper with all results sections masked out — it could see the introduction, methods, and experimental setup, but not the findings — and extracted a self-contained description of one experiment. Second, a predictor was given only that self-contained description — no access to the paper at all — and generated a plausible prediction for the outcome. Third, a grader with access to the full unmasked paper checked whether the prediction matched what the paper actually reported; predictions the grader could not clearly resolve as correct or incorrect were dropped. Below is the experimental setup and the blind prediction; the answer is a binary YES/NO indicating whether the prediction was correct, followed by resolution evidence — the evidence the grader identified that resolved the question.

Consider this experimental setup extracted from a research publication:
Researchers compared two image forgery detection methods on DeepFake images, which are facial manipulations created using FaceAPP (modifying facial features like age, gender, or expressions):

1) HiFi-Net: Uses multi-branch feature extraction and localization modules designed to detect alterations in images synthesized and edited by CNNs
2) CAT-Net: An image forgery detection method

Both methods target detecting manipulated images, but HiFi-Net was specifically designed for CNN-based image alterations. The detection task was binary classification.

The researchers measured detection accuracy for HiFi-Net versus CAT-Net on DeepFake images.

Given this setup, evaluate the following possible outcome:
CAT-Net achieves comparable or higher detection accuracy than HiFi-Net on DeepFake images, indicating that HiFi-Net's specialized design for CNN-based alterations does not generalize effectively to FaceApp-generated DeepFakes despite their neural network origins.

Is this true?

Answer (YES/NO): YES